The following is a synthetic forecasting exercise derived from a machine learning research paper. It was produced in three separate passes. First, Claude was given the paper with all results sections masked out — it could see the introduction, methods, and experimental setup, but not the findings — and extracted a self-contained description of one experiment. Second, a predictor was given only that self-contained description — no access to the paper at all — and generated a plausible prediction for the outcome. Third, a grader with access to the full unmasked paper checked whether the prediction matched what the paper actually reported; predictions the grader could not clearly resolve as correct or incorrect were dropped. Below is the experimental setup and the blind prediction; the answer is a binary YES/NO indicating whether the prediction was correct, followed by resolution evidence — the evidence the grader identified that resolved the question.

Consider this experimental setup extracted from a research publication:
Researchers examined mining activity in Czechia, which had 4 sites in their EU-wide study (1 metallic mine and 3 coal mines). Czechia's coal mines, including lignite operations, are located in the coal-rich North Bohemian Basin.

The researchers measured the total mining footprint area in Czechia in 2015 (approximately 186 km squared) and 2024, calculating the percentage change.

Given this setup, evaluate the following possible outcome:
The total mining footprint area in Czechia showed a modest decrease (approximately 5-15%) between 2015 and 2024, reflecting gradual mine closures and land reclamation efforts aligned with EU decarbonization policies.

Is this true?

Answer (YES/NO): NO